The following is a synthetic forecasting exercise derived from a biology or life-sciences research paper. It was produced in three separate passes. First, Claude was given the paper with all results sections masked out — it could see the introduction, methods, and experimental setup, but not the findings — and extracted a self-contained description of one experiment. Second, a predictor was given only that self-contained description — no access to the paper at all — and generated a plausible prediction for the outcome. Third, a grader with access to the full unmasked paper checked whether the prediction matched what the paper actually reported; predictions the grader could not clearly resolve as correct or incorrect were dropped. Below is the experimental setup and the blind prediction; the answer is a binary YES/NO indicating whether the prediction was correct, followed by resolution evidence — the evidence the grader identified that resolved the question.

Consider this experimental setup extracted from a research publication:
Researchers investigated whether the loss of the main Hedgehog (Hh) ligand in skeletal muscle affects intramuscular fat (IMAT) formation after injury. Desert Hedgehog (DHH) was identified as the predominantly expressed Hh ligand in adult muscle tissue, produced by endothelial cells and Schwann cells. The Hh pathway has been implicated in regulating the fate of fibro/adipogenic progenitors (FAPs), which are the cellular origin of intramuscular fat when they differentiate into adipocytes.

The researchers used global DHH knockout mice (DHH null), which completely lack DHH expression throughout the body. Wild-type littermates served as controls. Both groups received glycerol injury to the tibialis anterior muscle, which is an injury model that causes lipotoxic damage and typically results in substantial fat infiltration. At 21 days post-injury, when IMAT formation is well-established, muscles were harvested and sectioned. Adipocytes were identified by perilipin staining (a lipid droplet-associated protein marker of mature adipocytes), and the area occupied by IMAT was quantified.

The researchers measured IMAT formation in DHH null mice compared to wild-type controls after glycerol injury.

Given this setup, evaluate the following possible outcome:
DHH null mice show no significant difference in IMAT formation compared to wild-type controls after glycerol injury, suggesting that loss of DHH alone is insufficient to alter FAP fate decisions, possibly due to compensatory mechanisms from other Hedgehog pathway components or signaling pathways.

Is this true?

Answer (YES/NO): YES